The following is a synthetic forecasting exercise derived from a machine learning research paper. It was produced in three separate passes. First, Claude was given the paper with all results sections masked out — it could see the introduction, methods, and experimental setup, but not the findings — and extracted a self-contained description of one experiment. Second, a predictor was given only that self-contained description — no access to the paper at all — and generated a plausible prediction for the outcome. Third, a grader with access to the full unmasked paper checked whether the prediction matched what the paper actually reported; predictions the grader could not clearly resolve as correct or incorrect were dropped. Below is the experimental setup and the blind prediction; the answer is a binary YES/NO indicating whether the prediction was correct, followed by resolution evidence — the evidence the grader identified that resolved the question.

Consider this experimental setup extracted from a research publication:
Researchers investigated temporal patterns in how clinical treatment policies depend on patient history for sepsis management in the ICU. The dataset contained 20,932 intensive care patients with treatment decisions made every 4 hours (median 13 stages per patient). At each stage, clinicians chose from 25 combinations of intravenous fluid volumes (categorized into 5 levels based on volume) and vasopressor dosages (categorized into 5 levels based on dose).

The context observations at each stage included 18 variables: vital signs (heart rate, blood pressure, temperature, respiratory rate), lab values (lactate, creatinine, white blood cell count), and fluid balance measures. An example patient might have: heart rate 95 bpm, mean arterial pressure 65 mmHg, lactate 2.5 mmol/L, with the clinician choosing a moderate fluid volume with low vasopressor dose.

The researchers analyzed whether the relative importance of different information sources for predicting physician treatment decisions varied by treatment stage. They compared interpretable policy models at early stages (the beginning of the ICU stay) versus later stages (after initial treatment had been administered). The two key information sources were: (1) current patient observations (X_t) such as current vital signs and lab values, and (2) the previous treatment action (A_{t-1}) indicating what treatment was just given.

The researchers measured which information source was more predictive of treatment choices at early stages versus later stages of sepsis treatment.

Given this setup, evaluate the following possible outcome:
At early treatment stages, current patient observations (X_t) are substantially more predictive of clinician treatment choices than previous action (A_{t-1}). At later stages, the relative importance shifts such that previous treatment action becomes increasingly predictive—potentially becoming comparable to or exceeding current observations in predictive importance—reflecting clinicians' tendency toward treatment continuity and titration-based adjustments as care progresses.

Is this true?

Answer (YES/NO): YES